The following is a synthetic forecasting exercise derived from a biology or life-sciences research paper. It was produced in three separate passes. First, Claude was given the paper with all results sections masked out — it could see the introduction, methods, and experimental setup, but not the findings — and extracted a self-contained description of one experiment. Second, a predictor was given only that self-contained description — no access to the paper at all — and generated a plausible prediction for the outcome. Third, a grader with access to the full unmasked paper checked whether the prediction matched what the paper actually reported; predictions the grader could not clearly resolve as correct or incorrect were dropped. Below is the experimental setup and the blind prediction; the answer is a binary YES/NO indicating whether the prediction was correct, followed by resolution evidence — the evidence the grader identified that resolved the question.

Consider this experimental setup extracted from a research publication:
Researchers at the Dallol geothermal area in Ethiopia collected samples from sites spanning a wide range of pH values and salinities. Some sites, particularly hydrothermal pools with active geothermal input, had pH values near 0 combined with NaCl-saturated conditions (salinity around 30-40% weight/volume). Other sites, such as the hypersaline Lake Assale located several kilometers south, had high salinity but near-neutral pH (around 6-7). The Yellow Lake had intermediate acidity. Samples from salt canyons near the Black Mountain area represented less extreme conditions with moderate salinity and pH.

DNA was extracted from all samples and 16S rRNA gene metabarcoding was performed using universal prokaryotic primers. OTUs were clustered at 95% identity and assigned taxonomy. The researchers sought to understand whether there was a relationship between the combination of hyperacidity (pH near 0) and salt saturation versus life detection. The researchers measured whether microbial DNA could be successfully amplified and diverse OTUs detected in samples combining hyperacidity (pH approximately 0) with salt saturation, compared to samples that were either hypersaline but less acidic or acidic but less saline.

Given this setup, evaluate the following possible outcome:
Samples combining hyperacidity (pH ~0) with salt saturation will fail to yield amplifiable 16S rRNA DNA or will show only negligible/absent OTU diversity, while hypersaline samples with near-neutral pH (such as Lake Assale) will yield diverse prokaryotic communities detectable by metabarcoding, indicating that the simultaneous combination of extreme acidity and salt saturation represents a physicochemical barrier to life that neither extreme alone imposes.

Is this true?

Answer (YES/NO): YES